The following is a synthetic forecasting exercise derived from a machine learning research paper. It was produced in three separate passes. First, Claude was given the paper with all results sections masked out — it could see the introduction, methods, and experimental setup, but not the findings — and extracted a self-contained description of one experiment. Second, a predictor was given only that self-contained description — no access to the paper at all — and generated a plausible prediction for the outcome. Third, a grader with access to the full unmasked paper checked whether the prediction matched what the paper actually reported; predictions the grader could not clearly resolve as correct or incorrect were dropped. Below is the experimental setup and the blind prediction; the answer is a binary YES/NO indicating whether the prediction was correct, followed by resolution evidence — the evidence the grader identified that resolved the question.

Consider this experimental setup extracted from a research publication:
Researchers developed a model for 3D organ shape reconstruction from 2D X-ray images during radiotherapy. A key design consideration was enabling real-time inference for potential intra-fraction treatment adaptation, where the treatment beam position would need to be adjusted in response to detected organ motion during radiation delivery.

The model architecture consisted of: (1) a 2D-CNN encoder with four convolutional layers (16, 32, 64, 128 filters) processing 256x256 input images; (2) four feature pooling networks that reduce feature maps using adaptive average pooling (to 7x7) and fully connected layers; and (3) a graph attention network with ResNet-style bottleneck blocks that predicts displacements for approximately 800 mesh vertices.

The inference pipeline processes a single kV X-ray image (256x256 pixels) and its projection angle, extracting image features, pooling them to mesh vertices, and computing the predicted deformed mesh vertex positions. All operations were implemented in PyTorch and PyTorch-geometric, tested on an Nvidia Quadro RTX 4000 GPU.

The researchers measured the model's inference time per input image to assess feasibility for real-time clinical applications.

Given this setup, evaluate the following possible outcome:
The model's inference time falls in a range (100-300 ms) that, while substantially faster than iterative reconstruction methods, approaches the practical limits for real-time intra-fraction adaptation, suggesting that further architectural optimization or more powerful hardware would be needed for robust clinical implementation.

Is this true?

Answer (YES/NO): NO